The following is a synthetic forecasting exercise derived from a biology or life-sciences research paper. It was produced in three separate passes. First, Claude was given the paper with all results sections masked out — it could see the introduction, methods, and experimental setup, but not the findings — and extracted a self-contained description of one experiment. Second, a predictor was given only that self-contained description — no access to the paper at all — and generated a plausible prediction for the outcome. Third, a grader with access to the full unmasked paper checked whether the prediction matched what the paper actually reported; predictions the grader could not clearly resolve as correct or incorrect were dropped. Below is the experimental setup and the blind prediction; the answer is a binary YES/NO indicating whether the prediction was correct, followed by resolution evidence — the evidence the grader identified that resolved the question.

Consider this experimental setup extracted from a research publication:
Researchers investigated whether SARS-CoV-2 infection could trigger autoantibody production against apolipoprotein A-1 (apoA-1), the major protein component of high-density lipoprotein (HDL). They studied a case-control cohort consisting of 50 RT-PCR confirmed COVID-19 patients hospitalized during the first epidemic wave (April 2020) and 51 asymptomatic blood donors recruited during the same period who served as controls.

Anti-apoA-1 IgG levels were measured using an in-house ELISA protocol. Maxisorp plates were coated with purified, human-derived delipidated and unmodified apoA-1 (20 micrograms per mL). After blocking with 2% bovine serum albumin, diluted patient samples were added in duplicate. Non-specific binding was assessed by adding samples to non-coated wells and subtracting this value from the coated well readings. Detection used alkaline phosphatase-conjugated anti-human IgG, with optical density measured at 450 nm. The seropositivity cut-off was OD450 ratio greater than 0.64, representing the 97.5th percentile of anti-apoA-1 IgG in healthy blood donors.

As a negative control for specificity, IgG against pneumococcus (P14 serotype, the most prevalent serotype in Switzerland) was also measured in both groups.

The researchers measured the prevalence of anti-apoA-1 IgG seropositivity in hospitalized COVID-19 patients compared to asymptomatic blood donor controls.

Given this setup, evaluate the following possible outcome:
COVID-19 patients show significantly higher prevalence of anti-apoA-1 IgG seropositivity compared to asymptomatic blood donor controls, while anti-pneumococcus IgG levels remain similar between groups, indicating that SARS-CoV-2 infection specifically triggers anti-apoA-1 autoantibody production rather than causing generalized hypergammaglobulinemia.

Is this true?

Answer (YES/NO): YES